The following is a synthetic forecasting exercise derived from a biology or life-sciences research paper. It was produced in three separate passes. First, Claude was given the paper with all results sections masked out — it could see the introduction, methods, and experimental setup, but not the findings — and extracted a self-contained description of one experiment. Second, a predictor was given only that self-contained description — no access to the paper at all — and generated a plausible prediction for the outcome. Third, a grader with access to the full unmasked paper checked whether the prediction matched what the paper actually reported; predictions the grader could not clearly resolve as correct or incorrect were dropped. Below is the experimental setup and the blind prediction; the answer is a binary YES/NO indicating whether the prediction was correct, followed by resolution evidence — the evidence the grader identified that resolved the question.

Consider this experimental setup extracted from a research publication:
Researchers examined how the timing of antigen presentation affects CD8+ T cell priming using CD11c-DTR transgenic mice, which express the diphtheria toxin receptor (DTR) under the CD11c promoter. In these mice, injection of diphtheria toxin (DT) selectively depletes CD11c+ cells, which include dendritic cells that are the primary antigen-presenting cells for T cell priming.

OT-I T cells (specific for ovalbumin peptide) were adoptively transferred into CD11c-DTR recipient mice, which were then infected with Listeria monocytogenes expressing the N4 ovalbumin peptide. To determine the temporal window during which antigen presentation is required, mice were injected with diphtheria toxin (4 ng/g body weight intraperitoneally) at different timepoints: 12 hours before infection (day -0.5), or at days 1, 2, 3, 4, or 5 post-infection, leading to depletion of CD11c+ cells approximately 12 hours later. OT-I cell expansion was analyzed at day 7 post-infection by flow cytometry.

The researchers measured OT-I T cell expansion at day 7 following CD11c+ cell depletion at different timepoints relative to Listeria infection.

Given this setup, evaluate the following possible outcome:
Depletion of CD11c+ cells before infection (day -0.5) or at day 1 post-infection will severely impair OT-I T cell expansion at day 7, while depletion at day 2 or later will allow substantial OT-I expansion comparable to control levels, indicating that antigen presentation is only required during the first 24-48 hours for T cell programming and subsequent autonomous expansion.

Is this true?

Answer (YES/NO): NO